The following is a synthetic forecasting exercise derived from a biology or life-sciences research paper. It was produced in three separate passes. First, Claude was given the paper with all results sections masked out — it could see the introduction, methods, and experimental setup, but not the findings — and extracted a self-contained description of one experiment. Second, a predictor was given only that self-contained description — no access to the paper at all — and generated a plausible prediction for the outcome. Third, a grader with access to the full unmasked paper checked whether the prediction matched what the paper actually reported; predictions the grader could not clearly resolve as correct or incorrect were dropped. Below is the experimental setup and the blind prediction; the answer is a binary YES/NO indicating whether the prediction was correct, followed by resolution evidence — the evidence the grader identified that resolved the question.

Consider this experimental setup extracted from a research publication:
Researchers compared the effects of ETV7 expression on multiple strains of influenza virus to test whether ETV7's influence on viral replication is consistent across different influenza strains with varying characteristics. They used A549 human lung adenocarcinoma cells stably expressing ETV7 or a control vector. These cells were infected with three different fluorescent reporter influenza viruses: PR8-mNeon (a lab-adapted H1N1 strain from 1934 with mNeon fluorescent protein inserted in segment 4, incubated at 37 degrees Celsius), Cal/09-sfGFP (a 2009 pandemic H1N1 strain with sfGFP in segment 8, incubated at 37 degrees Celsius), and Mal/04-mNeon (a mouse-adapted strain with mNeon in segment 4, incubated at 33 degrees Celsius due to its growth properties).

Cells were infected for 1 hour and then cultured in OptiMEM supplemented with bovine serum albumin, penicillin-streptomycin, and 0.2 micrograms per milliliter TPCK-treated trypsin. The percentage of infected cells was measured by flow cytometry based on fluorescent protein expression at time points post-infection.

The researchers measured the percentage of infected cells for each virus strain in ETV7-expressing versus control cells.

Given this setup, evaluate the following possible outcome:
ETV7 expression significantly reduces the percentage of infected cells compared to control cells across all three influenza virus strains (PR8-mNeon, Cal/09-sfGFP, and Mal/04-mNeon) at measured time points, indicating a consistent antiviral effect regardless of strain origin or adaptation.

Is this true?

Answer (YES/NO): NO